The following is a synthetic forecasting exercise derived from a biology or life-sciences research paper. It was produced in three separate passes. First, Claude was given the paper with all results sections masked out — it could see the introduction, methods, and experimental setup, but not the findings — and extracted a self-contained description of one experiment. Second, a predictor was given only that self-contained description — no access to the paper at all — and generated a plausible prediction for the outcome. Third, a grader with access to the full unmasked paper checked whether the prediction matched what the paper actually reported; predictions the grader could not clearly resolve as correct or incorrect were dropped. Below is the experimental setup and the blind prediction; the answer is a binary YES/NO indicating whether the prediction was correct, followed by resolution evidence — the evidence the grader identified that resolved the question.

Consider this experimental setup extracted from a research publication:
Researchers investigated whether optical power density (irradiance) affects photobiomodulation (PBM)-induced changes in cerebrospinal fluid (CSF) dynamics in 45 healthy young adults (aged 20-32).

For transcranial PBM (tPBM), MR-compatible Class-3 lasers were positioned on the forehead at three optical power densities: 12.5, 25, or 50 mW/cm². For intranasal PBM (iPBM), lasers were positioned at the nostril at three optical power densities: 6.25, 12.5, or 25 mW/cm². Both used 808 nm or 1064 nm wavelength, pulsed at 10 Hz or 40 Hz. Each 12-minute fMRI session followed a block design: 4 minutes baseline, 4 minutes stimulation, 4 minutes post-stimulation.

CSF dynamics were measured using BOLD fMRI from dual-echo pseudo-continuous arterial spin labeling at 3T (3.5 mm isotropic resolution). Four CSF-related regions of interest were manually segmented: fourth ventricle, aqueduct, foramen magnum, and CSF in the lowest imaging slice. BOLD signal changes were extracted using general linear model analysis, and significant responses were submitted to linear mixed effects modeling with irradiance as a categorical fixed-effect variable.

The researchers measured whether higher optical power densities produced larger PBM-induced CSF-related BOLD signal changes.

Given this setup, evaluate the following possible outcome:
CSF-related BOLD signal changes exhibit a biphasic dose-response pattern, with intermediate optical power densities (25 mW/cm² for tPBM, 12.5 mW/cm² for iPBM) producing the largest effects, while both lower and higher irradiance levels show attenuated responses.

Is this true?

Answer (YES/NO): NO